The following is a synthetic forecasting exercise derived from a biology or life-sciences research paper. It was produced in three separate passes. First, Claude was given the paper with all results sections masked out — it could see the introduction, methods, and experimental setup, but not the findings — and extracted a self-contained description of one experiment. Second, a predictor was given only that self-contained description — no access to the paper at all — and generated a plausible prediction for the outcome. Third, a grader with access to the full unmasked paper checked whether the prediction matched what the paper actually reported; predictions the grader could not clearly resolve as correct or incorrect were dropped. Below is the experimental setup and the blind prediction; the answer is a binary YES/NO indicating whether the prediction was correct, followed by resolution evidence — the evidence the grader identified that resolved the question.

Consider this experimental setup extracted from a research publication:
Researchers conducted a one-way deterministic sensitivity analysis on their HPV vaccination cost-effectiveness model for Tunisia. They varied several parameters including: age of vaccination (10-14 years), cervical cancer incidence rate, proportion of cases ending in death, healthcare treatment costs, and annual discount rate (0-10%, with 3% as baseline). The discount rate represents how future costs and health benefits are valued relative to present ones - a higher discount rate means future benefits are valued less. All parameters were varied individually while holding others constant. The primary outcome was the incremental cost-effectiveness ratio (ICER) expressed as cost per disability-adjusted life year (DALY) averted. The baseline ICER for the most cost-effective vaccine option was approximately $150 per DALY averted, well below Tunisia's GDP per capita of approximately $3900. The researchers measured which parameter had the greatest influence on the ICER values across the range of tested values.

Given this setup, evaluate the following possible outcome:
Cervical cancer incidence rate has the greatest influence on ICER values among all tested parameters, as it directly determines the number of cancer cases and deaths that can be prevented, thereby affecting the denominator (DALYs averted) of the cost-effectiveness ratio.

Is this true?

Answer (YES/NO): NO